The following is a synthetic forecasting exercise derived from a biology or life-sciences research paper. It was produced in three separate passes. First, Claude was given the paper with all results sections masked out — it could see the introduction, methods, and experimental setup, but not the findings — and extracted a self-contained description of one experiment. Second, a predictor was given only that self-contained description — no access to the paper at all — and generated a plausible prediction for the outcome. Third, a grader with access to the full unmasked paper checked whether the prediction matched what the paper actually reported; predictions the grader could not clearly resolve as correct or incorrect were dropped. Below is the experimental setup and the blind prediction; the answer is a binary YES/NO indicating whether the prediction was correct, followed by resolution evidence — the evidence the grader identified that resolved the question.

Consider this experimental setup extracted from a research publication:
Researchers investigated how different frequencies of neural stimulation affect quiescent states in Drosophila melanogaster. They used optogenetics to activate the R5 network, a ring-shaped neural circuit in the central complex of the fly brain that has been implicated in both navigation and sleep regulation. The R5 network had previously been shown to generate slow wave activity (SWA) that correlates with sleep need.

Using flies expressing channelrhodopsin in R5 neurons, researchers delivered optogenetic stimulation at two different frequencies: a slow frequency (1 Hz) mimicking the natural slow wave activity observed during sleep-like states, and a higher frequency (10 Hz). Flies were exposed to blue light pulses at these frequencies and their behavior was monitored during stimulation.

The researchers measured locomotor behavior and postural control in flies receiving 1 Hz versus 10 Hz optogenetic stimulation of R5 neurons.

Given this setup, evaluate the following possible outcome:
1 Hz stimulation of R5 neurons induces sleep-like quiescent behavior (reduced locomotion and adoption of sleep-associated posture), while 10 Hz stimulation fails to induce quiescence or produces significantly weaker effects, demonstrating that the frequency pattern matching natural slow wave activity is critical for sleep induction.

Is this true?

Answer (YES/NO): NO